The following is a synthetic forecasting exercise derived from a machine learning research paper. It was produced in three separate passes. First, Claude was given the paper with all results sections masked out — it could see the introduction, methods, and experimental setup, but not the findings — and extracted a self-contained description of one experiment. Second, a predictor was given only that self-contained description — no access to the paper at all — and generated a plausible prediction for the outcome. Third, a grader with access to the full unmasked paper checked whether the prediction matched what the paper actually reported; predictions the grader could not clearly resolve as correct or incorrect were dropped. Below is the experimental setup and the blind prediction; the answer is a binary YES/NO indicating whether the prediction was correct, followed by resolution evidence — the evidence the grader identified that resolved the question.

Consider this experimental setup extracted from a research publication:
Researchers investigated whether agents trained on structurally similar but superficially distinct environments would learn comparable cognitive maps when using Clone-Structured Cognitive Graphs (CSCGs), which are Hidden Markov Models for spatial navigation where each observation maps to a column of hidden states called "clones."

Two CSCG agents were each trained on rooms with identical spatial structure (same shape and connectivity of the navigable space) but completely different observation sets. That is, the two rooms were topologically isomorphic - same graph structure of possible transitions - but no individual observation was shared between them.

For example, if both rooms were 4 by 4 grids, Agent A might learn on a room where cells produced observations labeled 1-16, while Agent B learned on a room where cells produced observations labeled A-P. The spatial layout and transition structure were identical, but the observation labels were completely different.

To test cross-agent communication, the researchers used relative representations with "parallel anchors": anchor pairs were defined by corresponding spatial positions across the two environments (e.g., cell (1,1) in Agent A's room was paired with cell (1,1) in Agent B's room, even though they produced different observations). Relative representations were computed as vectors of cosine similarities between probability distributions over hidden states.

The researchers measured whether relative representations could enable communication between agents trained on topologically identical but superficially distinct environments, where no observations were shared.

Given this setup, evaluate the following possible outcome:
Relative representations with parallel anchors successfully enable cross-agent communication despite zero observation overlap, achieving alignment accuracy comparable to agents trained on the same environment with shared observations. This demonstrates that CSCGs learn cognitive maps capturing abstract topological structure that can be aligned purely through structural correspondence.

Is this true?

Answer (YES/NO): NO